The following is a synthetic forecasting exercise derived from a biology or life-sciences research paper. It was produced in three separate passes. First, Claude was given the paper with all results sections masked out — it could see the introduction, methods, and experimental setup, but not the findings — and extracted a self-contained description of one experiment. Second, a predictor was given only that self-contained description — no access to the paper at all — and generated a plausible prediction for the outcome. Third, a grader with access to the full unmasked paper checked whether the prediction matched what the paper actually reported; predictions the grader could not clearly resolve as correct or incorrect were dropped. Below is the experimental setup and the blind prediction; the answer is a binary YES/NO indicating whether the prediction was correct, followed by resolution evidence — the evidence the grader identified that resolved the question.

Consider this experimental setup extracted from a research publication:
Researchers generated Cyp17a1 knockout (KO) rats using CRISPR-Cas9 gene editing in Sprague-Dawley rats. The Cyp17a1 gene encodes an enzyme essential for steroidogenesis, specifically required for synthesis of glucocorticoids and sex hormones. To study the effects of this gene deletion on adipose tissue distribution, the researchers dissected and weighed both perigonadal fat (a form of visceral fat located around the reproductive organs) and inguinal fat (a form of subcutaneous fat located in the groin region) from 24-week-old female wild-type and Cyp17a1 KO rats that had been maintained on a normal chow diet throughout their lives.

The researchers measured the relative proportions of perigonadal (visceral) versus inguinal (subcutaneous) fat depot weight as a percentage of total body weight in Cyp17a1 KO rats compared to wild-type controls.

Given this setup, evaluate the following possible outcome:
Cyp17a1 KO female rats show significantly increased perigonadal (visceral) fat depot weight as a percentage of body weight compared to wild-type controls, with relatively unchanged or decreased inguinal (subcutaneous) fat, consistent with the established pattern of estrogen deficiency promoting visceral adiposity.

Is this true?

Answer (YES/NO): NO